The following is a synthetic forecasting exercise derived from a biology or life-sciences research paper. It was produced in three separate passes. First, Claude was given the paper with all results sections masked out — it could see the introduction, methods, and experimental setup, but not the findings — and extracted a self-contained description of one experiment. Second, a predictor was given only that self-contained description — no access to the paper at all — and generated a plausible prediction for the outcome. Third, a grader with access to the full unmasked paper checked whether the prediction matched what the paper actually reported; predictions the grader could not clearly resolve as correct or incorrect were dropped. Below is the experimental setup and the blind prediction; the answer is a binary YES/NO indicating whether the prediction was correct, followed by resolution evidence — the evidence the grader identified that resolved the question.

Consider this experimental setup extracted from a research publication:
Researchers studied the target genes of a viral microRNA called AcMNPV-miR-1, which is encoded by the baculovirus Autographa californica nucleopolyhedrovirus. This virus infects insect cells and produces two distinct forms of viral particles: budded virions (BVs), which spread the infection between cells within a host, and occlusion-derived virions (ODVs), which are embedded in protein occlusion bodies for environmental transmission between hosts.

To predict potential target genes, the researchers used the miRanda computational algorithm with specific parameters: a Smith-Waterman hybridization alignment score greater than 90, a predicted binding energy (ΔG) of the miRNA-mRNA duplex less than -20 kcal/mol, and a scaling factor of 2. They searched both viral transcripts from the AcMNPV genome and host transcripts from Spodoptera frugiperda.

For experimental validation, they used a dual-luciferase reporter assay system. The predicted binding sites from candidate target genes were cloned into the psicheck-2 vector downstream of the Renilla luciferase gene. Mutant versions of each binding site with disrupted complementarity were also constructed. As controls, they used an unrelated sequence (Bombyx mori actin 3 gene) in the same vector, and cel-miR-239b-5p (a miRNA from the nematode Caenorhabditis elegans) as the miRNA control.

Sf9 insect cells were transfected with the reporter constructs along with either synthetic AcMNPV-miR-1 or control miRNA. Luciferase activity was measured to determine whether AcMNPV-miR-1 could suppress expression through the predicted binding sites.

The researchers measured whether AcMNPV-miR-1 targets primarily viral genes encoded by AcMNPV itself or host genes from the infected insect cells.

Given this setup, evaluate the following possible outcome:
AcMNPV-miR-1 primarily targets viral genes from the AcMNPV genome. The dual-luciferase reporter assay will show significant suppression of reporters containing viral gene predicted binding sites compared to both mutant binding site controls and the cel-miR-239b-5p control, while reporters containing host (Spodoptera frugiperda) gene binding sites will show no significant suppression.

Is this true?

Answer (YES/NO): NO